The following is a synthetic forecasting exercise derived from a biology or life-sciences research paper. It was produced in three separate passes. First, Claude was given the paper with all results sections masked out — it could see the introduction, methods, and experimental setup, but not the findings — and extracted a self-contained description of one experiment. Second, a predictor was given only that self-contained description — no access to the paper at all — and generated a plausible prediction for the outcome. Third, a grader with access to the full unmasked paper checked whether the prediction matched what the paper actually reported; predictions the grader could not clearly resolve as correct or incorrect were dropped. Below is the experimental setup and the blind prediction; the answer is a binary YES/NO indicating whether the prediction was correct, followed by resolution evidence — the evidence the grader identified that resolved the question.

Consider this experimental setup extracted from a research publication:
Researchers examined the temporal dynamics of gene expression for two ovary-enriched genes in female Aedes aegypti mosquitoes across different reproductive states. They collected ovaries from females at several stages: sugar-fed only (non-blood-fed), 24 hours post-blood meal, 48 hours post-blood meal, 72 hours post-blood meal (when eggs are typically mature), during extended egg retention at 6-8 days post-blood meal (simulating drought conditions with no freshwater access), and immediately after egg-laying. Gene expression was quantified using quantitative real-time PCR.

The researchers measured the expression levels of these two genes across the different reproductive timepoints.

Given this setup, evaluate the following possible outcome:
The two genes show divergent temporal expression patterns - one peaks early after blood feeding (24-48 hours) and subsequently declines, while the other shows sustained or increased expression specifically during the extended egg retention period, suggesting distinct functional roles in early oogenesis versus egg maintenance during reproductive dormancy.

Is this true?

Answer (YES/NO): NO